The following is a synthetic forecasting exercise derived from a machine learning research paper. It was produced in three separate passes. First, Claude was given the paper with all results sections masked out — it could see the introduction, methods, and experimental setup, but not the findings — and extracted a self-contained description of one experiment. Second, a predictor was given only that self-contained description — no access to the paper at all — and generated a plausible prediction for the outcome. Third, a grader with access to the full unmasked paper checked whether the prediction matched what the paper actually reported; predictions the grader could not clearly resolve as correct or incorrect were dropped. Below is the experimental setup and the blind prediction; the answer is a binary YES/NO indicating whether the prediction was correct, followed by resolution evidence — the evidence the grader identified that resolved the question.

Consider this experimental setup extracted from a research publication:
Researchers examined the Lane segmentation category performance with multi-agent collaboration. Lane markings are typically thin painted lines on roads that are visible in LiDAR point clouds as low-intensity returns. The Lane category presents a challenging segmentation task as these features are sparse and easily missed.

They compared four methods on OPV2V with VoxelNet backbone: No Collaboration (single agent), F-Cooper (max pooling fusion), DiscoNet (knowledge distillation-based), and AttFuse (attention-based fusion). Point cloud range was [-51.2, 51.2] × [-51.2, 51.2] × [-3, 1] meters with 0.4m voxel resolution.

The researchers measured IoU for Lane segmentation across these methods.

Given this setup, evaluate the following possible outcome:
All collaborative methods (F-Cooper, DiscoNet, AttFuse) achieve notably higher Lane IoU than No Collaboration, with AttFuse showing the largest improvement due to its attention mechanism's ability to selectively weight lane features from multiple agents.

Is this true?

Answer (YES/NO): YES